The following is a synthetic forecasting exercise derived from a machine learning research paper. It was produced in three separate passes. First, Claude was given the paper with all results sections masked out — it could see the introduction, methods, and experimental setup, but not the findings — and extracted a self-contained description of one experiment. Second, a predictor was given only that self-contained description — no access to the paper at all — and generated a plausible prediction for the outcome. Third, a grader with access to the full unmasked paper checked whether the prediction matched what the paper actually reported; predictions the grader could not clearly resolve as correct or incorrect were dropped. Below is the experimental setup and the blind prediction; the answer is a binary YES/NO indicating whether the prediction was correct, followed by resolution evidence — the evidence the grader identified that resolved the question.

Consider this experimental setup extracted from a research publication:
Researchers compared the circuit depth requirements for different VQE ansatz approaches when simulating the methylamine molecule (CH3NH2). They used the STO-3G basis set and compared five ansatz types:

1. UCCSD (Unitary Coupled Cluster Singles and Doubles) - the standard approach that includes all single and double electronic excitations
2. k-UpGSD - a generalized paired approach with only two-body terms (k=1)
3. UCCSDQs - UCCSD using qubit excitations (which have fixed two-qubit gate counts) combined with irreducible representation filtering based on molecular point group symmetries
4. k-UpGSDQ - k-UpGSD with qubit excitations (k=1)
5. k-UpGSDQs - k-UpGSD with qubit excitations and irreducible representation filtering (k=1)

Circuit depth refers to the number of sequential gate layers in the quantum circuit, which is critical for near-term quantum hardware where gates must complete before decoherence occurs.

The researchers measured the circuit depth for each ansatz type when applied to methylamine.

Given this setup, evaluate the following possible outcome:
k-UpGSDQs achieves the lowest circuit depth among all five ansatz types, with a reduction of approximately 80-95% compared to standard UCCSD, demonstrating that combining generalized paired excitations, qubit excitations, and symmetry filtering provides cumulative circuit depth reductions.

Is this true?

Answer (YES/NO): NO